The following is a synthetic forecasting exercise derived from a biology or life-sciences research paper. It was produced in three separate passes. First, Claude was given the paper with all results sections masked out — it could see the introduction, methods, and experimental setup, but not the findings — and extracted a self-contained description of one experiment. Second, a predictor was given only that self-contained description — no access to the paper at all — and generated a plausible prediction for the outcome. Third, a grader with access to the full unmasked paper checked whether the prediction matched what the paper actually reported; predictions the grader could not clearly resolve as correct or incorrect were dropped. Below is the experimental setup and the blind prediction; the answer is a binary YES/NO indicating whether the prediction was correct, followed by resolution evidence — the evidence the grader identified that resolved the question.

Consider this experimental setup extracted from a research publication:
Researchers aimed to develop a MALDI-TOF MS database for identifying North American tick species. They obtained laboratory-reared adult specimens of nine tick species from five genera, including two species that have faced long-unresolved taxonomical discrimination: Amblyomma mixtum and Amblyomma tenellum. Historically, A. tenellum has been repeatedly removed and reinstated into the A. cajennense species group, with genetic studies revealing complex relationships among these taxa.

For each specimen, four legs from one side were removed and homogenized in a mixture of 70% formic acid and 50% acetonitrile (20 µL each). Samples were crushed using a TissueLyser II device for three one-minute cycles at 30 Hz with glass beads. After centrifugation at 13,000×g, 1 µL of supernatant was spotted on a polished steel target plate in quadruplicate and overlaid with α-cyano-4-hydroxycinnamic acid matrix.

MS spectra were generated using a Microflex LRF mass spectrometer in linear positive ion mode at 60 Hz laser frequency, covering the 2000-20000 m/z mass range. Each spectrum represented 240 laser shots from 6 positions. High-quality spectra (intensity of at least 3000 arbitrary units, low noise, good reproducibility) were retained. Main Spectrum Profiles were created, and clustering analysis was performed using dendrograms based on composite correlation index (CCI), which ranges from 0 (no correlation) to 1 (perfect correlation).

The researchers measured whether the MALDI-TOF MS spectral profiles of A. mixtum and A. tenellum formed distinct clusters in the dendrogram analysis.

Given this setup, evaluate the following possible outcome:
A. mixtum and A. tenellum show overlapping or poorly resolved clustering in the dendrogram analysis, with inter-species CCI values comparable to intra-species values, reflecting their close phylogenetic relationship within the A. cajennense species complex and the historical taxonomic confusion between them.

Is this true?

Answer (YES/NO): YES